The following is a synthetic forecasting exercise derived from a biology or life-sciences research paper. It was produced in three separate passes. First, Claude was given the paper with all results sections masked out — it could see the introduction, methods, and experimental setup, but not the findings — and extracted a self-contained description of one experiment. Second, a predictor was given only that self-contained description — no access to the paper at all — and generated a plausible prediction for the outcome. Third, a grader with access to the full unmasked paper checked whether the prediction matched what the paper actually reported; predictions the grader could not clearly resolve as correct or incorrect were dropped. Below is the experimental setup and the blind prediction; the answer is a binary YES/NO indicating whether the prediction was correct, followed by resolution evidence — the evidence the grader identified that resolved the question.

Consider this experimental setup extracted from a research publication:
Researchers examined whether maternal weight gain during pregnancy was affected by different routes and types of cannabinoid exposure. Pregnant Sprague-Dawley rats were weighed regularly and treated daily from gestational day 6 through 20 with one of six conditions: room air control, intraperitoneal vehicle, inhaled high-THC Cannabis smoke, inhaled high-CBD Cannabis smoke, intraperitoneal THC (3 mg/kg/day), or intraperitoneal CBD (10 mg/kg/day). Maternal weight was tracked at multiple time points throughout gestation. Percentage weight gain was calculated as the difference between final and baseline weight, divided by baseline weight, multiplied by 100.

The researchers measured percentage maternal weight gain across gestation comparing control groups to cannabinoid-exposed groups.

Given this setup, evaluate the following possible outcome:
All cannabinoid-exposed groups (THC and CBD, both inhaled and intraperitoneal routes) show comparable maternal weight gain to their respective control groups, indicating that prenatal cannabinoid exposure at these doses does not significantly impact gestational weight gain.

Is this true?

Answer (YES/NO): YES